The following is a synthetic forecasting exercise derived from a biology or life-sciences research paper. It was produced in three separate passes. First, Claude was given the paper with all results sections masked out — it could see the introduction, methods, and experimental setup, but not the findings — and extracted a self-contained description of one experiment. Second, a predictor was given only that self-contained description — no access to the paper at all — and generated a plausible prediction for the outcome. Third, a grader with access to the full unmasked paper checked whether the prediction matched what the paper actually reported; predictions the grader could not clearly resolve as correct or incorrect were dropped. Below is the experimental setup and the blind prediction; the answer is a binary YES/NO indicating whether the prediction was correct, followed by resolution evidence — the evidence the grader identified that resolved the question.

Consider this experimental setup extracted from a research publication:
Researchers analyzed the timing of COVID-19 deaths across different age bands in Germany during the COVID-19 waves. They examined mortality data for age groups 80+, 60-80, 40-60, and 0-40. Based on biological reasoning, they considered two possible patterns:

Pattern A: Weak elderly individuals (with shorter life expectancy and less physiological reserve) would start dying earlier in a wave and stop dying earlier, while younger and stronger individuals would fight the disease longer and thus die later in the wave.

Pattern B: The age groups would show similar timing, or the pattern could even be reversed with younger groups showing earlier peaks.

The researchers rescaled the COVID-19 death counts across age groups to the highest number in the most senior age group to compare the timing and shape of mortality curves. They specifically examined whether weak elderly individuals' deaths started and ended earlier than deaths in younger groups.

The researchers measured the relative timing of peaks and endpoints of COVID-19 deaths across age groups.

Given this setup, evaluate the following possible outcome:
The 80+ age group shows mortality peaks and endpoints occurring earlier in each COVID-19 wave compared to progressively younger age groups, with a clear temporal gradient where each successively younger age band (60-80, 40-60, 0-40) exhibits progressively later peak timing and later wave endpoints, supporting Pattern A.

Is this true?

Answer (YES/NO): NO